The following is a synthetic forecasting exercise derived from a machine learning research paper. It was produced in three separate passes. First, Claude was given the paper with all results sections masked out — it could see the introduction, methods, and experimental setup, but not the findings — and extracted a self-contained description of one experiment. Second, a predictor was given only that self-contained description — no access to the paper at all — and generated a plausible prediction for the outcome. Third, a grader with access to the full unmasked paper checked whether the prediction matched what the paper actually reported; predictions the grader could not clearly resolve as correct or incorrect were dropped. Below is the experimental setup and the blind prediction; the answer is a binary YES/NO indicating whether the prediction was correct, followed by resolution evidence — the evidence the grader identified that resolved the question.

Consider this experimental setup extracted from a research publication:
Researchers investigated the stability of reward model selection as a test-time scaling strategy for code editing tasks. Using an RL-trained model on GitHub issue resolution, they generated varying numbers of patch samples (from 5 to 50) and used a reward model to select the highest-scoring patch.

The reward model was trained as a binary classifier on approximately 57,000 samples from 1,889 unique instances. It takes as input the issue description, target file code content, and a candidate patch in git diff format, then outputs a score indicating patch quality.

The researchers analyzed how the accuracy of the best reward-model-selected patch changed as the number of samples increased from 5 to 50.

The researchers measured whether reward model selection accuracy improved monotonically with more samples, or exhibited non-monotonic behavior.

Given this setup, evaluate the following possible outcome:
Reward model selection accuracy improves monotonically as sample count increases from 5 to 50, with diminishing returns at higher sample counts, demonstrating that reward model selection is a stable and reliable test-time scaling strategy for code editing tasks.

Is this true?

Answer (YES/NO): NO